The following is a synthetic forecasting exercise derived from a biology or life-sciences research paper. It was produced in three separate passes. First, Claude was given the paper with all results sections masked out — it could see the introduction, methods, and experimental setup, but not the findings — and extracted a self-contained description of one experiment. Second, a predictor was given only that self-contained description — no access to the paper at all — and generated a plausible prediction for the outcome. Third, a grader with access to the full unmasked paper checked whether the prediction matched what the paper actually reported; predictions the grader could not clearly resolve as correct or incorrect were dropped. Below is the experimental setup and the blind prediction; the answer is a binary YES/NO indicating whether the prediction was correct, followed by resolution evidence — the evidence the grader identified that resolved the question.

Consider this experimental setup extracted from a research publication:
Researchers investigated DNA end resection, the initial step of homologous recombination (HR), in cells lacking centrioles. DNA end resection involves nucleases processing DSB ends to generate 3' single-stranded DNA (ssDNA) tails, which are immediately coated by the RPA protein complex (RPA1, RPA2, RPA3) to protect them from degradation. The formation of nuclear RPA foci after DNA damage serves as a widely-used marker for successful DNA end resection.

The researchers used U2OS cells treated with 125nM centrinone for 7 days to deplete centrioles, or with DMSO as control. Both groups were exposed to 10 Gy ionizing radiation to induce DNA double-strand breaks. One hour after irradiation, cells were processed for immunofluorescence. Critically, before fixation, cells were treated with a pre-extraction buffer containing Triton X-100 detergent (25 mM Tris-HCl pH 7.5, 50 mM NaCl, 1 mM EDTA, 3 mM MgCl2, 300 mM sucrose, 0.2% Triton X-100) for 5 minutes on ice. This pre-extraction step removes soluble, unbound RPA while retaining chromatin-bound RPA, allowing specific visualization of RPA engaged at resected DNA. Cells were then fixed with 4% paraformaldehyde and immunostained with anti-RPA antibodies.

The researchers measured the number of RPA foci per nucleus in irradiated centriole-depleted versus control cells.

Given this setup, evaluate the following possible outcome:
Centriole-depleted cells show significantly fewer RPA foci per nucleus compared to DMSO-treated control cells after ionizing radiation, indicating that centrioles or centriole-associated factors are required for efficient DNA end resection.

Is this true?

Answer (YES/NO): YES